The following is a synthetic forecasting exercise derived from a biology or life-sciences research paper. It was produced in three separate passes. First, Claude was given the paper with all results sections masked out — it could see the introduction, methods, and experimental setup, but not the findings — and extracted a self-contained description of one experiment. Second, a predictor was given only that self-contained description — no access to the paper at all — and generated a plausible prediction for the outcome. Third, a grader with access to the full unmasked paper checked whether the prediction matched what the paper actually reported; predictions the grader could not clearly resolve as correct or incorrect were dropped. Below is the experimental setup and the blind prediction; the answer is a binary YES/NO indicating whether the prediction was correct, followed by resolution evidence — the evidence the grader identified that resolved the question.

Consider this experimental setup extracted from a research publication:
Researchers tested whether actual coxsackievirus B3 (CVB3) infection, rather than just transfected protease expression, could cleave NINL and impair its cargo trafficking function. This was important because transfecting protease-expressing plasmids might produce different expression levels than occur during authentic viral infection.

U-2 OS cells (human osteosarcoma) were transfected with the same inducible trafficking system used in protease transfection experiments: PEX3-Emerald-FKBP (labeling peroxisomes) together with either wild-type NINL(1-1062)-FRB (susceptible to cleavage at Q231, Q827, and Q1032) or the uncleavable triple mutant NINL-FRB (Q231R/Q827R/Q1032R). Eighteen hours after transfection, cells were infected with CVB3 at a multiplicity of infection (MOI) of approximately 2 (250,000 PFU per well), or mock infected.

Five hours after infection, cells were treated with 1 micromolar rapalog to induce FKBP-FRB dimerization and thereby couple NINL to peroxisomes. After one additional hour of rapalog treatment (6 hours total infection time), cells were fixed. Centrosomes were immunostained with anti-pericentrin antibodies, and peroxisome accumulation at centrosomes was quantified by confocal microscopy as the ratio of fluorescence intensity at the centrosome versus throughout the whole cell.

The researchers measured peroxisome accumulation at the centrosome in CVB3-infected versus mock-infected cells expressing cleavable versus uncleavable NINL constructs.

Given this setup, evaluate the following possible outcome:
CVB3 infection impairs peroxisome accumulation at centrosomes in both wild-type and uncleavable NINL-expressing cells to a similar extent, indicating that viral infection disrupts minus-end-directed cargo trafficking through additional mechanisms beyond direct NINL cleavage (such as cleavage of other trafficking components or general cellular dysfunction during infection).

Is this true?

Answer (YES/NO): NO